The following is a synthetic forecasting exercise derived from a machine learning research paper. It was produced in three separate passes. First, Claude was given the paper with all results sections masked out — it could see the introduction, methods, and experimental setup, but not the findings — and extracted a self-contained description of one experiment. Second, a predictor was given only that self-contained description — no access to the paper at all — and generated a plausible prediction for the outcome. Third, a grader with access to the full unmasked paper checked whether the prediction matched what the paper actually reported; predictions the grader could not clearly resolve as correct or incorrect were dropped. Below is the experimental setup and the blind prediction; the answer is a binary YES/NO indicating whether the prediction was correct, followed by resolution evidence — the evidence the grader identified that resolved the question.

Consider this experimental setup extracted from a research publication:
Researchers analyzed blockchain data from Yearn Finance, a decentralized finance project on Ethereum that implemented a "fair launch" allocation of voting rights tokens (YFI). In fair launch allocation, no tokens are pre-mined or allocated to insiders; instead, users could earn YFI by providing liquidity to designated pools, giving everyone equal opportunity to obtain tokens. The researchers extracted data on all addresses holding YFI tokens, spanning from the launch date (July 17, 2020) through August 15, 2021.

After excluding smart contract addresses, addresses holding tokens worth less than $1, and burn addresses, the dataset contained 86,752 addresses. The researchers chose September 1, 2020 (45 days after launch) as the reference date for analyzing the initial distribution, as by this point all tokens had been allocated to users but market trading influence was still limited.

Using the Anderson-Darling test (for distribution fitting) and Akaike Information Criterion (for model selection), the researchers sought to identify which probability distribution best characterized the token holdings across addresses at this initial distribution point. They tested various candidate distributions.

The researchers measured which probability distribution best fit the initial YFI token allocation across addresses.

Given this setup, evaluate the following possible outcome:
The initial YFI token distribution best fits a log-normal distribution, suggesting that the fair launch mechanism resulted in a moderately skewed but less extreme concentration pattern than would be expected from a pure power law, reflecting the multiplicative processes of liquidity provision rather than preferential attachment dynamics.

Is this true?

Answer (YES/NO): NO